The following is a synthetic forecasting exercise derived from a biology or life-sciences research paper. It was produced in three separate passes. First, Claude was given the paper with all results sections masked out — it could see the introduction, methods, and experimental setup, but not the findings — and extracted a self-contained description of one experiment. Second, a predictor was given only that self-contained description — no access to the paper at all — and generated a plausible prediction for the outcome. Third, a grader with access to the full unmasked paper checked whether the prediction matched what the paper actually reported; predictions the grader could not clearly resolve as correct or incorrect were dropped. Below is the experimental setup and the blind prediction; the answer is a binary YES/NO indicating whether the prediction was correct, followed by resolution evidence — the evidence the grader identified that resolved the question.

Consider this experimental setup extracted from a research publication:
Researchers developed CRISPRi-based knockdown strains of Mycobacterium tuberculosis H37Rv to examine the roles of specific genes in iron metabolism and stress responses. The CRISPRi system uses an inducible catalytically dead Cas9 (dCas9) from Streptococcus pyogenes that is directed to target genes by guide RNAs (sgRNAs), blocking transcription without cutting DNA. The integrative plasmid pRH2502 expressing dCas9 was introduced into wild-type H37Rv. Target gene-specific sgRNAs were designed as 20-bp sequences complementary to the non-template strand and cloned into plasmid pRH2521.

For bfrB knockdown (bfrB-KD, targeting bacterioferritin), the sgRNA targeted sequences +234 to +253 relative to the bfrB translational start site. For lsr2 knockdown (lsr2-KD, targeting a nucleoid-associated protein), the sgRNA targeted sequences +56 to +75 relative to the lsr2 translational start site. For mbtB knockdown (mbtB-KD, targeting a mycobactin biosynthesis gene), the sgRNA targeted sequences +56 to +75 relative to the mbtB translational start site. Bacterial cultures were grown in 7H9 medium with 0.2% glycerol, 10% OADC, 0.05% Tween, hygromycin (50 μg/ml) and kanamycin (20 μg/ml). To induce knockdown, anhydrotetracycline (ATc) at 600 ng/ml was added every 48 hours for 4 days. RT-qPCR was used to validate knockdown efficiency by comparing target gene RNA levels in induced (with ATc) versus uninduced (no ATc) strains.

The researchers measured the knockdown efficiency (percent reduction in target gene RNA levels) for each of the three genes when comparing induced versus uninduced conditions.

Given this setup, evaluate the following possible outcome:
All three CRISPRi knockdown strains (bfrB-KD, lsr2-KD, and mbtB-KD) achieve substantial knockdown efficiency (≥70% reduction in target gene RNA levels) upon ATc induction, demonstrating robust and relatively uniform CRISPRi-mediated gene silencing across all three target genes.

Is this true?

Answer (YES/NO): NO